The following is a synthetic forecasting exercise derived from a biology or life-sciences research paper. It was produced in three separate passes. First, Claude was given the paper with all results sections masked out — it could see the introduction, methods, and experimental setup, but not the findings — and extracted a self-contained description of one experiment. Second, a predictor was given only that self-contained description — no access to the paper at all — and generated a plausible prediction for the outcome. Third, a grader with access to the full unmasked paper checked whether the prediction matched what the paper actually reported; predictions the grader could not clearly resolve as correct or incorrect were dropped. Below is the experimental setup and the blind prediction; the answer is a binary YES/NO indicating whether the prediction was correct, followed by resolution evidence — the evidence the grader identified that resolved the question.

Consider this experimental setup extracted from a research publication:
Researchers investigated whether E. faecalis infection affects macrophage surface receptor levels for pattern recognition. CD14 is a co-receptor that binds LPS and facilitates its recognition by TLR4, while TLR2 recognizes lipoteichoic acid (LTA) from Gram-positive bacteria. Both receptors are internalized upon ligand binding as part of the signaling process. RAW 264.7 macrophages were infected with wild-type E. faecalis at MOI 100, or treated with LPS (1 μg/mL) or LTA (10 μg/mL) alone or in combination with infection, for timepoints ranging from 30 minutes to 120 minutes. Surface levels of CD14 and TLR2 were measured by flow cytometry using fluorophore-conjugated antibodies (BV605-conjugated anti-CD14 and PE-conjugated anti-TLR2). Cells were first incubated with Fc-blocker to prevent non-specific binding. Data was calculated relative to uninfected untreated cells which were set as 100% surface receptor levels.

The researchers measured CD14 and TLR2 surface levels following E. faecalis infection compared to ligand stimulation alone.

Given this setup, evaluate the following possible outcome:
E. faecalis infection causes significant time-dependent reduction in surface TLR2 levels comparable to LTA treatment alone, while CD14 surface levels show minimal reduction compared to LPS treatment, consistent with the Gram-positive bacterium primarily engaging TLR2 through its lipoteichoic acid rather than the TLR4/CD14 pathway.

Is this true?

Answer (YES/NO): NO